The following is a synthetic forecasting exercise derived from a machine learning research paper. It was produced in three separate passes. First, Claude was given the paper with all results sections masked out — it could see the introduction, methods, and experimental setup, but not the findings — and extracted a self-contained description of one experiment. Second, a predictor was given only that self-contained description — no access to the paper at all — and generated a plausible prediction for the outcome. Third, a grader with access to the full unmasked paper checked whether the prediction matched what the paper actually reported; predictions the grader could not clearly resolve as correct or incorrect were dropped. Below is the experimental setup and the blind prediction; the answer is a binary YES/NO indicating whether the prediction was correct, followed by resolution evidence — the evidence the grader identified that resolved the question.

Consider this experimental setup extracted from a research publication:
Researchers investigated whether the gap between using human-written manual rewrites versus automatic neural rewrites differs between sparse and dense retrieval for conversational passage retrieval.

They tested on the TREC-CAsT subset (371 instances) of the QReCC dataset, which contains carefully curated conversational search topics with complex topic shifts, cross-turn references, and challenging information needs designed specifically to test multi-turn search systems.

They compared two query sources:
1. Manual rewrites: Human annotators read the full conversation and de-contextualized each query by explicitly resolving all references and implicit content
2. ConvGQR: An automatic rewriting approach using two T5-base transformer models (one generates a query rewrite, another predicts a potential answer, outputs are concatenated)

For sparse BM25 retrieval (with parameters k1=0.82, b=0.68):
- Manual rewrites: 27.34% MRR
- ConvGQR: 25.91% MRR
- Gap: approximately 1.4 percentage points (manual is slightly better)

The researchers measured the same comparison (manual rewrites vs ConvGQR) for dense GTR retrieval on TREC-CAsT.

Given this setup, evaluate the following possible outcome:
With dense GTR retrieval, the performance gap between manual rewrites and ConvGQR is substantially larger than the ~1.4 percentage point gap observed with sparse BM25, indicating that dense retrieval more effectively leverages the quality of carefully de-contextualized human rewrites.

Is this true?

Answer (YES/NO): YES